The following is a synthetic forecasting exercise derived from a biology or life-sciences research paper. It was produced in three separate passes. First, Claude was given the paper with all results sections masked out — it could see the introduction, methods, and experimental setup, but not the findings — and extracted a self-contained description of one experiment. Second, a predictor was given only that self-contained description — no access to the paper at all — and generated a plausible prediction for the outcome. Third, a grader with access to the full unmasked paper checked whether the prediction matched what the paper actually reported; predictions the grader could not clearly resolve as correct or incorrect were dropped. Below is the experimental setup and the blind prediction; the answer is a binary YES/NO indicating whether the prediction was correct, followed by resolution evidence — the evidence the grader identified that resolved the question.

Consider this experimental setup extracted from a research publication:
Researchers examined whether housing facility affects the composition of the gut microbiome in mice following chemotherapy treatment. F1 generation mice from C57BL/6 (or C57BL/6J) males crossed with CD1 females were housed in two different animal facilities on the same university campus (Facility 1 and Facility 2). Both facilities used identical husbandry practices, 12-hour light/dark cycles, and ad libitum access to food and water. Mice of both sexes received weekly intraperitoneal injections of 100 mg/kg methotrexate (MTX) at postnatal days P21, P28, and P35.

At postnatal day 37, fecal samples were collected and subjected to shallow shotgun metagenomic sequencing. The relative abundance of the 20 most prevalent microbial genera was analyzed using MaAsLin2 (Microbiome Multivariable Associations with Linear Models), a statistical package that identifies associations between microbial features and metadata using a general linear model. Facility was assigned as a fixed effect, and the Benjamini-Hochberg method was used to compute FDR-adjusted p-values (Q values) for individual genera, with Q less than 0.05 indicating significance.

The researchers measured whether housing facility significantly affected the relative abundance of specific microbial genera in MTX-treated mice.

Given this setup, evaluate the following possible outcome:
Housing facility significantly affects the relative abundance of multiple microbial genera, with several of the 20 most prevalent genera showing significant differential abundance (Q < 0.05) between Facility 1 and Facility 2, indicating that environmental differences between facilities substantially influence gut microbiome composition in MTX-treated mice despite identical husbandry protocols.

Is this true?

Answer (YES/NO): YES